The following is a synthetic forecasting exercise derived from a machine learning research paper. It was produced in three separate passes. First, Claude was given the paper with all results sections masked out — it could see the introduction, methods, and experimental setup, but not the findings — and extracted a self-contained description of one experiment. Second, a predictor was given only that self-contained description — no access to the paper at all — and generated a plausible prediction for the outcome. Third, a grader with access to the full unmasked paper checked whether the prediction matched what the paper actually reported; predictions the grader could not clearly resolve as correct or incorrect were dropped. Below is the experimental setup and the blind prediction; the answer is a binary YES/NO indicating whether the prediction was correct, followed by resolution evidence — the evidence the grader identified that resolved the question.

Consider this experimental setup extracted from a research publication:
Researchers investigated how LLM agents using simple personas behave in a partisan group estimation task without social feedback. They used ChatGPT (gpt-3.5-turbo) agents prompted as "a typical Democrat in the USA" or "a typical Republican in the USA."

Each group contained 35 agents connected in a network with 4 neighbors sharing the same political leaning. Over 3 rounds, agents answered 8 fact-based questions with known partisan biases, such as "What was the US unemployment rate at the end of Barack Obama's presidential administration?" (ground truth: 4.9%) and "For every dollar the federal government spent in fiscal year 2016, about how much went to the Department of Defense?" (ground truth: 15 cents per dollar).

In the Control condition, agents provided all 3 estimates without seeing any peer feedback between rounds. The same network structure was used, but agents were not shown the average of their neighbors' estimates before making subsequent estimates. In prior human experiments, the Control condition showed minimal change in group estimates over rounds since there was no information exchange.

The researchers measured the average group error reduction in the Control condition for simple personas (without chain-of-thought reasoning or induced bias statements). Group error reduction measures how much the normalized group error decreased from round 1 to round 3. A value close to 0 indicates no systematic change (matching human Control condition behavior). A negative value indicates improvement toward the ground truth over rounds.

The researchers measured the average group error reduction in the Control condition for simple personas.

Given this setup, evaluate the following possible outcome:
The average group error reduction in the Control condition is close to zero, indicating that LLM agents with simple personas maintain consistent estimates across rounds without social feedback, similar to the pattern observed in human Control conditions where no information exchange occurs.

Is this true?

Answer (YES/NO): YES